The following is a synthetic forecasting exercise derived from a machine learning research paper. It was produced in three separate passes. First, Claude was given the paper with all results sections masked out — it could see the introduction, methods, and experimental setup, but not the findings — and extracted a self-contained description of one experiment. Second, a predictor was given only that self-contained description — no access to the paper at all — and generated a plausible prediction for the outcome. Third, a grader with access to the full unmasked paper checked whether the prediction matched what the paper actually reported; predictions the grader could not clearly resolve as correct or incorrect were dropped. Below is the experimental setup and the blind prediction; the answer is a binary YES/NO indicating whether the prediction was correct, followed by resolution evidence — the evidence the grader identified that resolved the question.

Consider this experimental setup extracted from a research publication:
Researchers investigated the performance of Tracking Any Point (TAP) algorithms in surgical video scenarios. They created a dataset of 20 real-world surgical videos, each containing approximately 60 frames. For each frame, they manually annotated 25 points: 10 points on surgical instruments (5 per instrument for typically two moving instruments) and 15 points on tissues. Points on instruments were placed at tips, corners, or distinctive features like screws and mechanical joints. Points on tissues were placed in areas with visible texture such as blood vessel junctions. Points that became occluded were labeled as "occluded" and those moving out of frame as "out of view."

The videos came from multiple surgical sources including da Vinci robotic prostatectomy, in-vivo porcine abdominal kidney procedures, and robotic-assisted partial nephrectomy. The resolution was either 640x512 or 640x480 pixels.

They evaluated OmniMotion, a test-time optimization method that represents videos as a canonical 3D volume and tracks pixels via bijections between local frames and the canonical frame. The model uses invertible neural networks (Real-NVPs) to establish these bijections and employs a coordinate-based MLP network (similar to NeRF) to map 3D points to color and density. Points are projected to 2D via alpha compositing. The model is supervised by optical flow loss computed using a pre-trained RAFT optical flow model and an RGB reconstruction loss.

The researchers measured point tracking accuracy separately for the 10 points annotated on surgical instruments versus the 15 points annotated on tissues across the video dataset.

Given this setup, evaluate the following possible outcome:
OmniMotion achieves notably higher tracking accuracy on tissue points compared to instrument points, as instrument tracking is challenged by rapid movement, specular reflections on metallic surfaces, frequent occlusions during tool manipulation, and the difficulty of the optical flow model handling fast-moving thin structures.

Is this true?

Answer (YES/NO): YES